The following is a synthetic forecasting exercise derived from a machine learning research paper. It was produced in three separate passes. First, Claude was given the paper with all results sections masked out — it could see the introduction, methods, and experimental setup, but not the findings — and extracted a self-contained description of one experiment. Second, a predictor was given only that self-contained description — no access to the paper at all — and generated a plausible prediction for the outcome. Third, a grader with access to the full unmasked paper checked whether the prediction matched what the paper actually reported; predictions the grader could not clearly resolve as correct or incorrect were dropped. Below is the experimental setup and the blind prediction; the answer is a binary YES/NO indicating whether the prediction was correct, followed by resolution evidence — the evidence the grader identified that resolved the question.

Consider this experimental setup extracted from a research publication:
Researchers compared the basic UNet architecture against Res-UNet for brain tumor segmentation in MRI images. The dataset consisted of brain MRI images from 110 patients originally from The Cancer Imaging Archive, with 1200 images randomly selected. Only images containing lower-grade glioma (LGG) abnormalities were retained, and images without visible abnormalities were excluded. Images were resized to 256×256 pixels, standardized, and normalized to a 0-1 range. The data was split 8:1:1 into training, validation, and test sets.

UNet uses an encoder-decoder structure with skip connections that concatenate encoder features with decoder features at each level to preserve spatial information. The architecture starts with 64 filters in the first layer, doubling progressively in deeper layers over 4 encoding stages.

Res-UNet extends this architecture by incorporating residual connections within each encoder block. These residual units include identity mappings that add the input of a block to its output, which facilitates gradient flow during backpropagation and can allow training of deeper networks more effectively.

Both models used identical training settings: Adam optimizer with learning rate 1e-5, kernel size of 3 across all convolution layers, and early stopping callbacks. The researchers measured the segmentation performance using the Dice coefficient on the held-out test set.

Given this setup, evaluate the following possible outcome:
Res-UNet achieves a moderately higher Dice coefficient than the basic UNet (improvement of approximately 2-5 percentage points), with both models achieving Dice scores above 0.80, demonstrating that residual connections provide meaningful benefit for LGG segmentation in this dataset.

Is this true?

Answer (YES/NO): YES